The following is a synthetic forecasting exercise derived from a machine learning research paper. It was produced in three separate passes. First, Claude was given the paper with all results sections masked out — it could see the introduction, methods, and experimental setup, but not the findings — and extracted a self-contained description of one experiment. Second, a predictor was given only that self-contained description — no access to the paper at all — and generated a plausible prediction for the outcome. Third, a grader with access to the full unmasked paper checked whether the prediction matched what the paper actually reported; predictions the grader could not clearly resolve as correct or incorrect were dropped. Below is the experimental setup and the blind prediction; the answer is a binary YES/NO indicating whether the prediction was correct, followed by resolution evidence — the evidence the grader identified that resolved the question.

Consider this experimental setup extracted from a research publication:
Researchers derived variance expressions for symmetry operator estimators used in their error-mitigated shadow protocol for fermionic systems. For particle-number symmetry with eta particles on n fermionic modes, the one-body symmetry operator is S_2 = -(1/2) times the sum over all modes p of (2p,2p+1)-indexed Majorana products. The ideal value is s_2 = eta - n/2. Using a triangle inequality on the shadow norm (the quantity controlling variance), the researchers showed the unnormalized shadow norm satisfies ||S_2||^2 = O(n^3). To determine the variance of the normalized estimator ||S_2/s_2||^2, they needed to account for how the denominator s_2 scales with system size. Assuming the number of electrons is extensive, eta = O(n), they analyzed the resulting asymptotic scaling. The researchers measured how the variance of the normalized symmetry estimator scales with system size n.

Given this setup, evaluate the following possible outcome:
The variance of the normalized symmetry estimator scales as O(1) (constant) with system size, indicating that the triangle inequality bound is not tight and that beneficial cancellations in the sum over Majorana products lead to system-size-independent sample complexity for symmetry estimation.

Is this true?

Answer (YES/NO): NO